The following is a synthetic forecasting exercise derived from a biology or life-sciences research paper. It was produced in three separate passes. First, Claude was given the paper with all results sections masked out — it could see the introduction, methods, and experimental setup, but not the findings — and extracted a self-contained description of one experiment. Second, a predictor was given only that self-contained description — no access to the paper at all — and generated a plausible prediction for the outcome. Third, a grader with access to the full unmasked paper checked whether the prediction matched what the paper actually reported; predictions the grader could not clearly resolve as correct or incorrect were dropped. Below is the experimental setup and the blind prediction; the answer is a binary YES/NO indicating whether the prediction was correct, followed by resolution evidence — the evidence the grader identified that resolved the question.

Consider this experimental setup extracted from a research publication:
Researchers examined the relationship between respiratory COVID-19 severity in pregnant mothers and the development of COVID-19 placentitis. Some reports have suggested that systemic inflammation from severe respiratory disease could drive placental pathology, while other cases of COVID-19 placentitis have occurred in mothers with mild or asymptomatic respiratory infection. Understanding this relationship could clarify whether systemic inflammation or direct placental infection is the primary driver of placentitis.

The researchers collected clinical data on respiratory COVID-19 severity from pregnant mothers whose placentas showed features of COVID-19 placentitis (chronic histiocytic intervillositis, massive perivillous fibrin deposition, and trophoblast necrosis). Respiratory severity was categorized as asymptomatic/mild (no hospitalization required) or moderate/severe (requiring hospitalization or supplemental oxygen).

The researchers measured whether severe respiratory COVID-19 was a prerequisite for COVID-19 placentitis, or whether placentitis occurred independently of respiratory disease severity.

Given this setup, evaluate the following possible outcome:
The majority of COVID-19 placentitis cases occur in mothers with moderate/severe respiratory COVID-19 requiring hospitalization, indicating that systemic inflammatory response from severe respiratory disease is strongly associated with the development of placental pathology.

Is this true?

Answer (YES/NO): NO